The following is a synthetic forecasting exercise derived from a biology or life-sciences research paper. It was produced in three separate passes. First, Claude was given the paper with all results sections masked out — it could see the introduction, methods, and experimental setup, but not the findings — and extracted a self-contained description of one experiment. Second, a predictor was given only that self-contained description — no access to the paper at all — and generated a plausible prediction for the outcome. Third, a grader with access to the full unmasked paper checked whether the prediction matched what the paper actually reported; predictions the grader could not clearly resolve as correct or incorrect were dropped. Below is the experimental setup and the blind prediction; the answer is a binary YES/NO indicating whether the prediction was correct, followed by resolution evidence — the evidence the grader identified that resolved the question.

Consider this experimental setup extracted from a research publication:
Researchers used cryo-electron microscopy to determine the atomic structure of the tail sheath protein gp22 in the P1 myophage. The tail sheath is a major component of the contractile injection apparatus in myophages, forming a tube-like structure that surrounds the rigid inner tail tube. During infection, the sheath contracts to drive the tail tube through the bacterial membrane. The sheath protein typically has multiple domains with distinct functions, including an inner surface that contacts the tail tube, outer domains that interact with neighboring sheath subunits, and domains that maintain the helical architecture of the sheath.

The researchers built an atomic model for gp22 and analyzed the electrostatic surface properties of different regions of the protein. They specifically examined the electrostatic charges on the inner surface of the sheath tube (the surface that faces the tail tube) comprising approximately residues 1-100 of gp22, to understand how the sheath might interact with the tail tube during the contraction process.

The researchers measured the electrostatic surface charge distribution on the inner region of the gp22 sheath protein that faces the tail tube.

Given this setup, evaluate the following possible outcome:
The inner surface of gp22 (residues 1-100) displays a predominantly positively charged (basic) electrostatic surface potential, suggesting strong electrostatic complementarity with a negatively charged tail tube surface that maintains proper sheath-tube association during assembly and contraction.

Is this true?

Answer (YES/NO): NO